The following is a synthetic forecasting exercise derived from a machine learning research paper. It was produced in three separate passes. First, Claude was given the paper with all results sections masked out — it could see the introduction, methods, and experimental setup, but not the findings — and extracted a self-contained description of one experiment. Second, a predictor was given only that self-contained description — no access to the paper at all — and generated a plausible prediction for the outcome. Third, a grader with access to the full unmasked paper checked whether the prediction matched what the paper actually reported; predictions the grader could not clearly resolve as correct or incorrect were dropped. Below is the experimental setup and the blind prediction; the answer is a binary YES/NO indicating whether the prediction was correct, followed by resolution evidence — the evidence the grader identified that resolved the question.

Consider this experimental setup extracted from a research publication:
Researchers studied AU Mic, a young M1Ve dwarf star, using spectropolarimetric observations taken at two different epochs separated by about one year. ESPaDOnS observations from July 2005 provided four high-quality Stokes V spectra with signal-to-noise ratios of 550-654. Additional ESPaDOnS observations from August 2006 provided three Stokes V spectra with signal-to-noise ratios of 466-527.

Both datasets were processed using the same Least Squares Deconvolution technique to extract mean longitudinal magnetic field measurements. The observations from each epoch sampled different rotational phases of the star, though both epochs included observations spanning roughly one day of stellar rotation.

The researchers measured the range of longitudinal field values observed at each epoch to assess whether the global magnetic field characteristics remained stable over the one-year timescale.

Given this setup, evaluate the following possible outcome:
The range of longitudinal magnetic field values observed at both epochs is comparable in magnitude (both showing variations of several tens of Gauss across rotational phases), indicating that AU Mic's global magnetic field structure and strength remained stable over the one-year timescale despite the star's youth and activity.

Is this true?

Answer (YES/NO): YES